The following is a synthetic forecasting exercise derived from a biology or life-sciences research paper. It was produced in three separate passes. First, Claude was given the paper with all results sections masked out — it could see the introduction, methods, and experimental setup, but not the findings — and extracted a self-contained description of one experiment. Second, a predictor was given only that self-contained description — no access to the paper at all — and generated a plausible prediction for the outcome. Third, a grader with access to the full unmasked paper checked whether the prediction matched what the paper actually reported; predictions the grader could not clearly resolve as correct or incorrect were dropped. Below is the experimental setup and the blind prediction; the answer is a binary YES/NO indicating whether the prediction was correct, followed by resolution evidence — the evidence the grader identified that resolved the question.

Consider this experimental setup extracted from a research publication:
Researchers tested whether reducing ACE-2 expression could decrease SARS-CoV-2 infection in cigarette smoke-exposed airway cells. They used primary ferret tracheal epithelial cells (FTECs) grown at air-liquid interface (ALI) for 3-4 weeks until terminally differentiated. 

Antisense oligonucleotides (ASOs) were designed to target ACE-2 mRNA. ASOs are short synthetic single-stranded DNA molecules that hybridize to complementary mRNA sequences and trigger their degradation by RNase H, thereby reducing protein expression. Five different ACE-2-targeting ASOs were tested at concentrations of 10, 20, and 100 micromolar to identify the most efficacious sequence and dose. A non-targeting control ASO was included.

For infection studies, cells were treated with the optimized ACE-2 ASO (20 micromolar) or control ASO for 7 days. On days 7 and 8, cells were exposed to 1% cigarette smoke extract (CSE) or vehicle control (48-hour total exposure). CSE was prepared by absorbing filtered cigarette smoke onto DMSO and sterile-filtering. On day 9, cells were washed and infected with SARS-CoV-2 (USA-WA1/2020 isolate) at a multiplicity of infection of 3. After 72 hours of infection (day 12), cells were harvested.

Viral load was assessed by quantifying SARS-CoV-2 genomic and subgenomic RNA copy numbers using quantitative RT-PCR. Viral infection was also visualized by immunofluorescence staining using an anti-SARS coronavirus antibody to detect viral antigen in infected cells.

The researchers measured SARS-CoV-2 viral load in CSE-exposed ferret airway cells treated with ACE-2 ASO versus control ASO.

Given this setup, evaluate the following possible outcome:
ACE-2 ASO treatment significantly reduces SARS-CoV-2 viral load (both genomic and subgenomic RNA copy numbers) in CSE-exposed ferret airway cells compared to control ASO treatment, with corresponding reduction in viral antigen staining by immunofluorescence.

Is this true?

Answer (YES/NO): NO